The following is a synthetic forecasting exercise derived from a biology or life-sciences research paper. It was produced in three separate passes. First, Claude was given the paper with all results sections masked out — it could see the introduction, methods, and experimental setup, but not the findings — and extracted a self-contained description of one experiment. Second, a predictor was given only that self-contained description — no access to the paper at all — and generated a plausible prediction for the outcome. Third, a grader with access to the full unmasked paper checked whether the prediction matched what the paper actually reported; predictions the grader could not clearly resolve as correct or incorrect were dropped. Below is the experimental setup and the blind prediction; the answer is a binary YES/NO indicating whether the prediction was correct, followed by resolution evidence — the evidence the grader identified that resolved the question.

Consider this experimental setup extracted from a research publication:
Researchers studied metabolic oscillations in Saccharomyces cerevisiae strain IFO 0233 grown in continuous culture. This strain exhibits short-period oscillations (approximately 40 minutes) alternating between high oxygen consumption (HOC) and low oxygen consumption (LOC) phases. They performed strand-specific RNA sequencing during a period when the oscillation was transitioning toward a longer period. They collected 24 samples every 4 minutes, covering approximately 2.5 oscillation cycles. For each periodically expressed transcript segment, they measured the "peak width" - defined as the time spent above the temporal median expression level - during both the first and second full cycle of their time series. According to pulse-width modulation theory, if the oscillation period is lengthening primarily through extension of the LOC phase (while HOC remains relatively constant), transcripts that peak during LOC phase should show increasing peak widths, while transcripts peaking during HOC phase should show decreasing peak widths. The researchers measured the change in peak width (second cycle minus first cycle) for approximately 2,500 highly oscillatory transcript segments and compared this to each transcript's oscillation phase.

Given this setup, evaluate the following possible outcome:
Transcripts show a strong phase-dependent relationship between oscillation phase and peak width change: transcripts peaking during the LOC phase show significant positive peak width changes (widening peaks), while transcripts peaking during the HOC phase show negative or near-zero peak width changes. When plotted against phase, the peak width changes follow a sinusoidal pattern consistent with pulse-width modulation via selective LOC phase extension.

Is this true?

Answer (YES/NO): YES